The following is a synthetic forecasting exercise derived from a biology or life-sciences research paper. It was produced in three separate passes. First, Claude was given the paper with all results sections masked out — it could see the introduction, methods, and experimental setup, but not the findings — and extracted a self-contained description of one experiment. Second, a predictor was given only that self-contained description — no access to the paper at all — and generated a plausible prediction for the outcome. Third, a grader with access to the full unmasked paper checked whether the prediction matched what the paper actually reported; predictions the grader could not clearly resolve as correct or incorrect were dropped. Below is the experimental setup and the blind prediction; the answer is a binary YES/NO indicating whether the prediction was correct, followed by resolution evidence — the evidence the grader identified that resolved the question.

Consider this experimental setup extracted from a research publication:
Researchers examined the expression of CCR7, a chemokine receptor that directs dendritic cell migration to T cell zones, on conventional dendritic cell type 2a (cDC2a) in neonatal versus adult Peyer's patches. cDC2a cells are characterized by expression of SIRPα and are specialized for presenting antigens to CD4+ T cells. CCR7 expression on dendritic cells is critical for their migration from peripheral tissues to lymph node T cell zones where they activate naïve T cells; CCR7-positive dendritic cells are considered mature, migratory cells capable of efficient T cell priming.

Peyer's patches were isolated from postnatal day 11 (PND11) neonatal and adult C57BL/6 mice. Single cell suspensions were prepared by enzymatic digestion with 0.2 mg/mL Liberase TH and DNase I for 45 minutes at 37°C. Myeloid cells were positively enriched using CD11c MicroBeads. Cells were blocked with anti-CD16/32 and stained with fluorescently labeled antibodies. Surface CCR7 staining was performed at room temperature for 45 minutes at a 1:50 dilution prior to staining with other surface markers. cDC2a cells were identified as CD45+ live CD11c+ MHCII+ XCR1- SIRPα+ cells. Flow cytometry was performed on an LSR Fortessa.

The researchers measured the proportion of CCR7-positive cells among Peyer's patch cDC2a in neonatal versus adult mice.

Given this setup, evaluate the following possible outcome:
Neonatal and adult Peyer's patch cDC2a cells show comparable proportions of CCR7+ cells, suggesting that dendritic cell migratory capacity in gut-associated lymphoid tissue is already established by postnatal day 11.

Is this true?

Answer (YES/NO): NO